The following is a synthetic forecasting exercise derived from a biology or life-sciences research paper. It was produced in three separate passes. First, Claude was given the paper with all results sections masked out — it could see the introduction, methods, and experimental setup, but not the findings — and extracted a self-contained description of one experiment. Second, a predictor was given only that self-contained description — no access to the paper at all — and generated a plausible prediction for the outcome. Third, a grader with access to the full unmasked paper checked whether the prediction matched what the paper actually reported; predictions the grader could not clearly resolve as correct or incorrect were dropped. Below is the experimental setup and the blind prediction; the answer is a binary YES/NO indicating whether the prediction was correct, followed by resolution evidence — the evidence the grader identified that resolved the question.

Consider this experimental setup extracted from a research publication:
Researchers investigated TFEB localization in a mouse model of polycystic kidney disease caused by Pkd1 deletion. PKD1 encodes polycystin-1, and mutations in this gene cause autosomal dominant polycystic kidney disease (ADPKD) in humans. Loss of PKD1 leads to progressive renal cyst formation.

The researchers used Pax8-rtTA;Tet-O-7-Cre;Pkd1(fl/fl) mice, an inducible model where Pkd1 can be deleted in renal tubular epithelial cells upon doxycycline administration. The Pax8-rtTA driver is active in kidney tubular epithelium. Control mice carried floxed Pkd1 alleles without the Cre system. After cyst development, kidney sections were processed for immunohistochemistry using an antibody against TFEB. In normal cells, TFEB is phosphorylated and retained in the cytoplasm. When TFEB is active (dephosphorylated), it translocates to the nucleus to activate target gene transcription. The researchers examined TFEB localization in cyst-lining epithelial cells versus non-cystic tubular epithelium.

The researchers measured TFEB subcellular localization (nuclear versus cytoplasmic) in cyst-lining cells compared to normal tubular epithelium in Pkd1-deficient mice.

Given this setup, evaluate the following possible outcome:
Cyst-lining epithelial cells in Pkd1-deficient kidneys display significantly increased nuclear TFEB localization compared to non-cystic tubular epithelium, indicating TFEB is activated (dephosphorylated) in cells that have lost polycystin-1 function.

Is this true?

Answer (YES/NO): YES